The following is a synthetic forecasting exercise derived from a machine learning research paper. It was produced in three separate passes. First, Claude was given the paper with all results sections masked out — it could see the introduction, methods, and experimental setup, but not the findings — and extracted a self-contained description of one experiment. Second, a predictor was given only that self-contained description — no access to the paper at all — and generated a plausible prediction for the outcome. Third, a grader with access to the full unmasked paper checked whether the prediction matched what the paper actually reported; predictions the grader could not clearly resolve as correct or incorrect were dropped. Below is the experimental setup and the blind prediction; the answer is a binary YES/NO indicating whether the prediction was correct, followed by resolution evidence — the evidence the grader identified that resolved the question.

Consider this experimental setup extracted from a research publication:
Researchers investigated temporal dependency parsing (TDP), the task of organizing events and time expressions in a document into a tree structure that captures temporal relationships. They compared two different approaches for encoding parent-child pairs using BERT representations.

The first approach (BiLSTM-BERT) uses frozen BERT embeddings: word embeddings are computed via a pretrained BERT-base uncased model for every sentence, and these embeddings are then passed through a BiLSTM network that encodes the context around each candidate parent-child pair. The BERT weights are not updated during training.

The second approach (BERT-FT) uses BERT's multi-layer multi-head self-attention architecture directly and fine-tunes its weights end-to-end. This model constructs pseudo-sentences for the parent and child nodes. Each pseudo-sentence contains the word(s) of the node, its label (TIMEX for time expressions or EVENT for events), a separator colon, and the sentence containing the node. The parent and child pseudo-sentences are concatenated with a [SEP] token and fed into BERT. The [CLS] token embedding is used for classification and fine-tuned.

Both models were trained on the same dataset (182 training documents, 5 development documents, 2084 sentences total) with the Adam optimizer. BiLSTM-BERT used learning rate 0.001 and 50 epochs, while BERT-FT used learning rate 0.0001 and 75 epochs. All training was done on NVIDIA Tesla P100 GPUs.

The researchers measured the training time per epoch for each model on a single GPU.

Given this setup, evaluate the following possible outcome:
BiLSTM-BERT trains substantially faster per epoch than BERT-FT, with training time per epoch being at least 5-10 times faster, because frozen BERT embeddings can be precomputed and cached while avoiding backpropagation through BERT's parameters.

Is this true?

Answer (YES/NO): YES